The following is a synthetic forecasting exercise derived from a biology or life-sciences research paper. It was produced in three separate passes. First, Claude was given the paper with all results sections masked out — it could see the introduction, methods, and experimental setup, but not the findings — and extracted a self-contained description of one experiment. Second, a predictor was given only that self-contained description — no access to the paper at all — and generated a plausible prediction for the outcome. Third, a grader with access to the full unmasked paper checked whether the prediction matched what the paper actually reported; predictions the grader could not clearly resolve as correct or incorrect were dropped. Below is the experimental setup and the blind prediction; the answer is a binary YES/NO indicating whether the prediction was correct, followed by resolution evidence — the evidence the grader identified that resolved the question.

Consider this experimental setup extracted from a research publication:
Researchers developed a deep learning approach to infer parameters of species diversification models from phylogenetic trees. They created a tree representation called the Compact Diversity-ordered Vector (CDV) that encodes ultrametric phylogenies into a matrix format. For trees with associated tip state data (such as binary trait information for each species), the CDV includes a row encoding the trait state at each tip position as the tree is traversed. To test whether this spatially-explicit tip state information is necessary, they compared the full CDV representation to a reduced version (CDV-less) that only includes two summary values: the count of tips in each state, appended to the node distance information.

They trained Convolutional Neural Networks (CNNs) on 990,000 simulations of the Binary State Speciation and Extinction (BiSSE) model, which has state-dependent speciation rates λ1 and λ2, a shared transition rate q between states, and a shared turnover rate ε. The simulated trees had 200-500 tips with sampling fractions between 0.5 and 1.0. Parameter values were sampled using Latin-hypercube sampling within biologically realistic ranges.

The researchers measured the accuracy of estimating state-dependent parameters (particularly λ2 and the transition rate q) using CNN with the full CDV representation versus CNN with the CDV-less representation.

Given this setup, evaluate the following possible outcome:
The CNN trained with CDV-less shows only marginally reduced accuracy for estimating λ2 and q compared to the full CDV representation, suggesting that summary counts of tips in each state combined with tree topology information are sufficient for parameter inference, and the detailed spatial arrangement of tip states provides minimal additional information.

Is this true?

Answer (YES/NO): NO